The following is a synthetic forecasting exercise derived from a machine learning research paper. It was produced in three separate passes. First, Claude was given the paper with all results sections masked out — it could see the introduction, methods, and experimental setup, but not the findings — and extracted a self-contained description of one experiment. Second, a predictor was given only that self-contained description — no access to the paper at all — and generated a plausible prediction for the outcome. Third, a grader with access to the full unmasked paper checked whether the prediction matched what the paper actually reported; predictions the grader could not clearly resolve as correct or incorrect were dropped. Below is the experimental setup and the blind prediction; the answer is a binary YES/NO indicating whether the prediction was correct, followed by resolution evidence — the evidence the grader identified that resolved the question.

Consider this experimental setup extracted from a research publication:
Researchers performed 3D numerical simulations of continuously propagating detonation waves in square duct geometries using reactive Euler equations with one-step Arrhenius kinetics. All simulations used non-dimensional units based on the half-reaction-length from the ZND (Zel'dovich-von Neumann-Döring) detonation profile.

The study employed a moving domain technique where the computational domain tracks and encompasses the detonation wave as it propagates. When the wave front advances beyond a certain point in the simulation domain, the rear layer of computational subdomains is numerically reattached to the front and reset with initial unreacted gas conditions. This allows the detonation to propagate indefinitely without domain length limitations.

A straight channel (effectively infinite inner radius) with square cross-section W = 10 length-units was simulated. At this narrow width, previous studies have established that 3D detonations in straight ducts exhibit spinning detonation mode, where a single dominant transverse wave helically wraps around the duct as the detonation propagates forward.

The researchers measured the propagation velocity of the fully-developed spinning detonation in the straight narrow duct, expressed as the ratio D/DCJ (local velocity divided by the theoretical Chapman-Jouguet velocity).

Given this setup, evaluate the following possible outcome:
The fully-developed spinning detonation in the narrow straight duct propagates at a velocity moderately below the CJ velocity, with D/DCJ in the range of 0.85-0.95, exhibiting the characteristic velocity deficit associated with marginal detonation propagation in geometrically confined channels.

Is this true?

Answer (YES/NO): NO